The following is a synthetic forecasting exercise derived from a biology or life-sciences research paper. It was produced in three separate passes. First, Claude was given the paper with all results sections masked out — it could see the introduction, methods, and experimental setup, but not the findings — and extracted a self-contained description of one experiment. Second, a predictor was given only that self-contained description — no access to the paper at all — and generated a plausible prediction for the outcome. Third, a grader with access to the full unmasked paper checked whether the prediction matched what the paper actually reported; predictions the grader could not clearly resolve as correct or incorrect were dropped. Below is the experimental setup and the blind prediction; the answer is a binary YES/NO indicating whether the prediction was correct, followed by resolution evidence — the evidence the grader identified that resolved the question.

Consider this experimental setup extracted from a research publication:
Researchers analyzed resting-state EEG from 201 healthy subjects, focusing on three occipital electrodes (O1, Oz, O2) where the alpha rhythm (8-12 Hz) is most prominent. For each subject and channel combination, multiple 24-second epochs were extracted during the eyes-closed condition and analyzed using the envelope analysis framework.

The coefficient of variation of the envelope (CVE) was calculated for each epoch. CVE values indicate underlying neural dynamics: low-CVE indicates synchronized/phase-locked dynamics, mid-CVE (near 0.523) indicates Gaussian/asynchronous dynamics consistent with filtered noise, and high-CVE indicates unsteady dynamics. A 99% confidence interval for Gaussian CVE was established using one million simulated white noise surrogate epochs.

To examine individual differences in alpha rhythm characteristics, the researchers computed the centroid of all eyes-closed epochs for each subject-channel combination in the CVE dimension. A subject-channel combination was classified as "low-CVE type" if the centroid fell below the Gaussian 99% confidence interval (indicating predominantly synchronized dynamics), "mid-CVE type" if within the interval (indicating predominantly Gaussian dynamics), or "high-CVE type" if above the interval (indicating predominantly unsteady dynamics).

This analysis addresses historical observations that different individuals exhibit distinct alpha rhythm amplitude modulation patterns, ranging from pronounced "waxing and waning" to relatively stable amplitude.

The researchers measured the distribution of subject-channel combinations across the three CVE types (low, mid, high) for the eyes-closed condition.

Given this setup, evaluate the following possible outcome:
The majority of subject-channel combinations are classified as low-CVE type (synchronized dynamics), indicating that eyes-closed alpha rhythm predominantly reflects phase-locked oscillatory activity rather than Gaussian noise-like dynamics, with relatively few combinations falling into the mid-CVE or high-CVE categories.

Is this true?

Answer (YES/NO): NO